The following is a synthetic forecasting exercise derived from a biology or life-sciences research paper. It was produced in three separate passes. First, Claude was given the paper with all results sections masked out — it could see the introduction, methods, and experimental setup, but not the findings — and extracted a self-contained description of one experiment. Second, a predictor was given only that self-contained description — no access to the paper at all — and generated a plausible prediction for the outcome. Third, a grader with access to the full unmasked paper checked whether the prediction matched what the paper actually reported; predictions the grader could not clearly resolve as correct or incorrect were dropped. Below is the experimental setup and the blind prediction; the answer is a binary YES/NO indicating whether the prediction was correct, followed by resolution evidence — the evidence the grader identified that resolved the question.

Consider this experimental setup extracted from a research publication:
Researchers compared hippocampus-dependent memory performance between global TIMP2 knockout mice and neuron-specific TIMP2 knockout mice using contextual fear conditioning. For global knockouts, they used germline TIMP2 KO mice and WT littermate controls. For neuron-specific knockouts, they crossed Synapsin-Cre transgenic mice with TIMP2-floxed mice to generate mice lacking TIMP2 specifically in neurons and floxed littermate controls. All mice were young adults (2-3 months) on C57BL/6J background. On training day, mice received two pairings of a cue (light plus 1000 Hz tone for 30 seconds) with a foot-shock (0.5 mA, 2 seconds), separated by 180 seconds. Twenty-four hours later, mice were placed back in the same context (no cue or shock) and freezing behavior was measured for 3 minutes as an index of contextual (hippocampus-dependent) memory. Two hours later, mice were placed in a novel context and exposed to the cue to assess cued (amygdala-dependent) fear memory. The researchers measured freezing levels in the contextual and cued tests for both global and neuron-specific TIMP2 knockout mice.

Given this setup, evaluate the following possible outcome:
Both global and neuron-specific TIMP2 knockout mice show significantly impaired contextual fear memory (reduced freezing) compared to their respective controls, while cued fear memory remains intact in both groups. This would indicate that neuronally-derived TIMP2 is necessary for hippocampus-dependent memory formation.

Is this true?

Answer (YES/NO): YES